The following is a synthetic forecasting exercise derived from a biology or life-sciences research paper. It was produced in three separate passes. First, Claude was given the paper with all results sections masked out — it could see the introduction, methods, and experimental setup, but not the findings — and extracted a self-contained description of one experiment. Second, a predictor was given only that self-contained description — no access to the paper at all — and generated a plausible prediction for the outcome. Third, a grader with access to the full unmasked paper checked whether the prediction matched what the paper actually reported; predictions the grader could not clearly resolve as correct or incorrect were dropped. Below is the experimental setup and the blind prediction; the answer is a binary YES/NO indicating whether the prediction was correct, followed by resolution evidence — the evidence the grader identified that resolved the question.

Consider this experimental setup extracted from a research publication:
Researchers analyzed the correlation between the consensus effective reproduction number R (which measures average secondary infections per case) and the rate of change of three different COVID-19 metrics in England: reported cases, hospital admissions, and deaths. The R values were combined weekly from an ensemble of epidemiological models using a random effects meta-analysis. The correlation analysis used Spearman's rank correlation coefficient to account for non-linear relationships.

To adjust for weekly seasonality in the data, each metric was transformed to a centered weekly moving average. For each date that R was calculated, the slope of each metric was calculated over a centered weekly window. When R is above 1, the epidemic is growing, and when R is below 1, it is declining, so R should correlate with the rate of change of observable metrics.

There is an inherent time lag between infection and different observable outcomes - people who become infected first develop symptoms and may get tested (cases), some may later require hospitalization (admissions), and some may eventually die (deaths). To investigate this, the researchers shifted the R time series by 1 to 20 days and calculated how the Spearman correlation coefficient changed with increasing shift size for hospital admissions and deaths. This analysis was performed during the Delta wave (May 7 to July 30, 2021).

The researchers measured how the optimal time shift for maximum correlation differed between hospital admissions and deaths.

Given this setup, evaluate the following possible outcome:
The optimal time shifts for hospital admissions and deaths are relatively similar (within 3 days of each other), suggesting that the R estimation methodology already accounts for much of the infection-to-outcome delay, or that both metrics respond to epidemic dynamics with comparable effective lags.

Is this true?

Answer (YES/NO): NO